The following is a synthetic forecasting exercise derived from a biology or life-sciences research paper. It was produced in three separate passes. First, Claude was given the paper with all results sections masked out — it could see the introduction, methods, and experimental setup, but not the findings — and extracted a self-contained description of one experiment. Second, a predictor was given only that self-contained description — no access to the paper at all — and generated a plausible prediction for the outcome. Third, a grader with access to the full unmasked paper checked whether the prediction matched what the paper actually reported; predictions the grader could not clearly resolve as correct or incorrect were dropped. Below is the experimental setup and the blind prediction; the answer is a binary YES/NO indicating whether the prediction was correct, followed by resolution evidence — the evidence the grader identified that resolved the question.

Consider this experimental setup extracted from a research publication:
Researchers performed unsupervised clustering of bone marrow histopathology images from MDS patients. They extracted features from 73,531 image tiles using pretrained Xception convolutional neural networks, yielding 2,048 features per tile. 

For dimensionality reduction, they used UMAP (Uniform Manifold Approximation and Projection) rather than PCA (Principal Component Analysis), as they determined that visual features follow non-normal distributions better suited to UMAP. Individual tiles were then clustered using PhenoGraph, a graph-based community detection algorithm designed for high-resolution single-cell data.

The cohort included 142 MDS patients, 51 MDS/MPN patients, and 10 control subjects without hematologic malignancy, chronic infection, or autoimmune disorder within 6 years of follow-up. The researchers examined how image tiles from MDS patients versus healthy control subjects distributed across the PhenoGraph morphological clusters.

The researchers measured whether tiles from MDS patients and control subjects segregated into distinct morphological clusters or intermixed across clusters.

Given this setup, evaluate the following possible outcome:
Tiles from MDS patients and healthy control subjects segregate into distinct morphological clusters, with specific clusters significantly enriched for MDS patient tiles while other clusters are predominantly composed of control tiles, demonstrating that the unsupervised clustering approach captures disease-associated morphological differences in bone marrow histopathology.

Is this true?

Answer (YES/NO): YES